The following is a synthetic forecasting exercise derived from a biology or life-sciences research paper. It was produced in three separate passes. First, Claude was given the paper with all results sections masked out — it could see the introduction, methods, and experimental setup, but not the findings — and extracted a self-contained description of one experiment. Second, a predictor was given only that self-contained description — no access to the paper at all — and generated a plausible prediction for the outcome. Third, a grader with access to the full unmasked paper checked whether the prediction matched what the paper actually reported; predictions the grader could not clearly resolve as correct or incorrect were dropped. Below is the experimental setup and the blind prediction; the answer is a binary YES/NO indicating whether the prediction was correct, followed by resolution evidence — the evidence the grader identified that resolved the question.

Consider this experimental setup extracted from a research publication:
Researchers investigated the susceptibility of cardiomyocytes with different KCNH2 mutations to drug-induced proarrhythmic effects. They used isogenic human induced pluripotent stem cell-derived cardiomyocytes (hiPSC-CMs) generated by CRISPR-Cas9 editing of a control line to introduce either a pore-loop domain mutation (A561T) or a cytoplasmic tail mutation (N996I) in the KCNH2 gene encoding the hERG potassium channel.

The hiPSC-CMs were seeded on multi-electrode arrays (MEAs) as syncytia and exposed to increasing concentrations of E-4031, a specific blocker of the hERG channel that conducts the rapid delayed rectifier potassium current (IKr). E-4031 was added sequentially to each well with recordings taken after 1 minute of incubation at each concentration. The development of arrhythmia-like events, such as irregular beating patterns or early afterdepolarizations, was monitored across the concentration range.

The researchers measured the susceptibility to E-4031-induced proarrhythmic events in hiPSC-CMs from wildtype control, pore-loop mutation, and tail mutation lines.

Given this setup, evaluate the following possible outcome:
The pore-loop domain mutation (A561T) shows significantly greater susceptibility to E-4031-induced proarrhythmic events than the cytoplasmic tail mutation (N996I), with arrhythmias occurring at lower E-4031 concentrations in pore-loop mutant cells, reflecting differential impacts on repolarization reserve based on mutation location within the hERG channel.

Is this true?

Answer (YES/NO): YES